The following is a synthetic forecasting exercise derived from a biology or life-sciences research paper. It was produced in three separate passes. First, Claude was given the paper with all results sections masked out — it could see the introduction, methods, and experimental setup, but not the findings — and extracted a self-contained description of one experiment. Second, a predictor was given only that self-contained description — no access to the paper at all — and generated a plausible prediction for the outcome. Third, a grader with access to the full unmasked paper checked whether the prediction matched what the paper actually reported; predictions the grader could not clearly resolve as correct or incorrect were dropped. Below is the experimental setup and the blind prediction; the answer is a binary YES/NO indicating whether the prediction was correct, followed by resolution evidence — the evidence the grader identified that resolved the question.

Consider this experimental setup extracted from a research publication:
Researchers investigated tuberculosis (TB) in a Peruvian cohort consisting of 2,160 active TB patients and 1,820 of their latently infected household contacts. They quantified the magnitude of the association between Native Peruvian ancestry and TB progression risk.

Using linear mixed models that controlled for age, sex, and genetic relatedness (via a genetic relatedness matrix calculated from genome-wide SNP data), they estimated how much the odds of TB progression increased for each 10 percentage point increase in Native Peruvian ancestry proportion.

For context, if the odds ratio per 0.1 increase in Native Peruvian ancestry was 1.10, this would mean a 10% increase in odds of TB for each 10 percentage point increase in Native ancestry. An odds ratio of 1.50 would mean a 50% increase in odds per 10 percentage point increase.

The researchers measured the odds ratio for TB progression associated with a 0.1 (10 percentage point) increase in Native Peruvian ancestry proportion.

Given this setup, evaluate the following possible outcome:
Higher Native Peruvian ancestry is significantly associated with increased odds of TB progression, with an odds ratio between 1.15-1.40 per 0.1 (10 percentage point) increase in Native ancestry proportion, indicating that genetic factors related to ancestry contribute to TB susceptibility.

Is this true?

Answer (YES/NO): YES